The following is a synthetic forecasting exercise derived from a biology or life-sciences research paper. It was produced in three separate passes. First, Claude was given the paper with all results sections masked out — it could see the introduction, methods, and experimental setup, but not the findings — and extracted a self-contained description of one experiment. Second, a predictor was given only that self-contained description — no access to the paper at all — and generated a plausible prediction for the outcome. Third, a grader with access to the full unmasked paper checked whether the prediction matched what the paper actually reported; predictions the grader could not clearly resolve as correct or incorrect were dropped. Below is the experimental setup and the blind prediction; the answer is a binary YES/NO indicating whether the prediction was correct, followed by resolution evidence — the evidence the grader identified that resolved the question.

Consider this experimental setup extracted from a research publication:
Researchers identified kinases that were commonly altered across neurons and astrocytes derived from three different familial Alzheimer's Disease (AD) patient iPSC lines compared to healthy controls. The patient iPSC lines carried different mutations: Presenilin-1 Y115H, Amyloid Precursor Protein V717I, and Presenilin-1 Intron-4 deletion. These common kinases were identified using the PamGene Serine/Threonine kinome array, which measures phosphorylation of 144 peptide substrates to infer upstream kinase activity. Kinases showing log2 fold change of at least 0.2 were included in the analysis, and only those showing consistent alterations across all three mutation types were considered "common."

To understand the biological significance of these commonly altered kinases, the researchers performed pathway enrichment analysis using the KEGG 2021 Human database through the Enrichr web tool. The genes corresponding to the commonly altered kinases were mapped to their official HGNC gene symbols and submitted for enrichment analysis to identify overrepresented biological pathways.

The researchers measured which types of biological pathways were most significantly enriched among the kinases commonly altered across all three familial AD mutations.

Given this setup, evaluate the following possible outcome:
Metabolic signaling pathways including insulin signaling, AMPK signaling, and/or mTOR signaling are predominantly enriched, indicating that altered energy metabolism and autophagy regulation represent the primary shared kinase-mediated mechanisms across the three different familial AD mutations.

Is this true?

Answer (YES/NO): NO